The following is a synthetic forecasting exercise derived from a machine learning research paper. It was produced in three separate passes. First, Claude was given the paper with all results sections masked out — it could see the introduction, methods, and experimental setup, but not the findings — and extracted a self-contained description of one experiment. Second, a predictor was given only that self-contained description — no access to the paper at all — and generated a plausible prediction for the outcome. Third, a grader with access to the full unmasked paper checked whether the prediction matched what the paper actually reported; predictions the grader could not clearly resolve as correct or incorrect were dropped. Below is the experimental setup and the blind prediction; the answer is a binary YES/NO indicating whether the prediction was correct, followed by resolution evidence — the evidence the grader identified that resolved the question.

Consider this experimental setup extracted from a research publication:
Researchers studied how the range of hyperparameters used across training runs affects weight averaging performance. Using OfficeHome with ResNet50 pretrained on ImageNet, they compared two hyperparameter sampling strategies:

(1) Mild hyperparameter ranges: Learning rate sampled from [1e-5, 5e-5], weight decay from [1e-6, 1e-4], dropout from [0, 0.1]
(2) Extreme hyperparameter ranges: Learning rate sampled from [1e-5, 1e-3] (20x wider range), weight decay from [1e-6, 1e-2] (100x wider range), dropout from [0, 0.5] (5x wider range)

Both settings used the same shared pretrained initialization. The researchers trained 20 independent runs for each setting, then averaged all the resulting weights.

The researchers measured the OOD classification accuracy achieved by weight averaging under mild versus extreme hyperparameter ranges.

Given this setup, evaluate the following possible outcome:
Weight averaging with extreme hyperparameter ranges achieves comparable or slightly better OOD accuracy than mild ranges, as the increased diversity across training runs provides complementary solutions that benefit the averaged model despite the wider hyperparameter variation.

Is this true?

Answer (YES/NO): NO